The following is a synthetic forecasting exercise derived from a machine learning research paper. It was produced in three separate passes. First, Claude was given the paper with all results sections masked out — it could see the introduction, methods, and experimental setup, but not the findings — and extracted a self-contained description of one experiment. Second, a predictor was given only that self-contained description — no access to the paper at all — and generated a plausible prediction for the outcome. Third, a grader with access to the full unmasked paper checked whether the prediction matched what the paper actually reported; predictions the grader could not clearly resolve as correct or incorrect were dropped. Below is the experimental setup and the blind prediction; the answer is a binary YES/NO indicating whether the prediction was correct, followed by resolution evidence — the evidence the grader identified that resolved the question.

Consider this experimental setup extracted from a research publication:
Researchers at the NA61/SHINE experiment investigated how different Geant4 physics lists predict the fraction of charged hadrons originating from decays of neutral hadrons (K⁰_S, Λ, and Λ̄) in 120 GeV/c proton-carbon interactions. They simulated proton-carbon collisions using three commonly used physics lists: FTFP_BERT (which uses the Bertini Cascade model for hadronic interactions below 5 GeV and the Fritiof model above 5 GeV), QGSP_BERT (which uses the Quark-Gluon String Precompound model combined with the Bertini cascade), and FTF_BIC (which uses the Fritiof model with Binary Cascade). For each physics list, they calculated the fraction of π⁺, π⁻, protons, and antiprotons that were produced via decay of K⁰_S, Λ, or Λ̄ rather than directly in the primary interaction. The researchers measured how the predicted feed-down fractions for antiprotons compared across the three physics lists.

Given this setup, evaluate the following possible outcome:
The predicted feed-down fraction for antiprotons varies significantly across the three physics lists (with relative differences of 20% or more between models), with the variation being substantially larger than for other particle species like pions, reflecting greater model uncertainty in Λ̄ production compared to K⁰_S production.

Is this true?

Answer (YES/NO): YES